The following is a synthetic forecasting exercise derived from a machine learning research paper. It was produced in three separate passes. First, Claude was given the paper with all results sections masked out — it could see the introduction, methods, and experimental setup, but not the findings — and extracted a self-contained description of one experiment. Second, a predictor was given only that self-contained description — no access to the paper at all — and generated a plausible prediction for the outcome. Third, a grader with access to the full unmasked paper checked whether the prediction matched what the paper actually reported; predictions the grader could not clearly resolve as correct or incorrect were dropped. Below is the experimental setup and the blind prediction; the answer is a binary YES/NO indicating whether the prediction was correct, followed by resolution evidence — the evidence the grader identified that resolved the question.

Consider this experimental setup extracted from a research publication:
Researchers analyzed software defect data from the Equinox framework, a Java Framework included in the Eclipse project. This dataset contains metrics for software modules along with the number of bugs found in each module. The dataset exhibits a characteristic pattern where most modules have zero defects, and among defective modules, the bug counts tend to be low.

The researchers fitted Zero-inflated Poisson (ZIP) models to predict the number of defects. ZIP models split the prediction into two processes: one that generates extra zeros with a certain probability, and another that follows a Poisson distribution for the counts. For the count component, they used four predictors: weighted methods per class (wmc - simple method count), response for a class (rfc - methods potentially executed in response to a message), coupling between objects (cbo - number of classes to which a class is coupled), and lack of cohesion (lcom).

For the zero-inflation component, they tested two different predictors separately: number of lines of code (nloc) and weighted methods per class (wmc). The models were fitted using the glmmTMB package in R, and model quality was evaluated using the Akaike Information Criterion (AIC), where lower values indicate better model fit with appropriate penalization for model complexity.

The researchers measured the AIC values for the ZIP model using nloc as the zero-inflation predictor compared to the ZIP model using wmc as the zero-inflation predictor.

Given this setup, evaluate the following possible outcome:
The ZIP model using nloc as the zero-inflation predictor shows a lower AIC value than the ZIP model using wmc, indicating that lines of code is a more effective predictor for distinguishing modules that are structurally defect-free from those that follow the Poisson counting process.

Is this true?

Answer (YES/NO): NO